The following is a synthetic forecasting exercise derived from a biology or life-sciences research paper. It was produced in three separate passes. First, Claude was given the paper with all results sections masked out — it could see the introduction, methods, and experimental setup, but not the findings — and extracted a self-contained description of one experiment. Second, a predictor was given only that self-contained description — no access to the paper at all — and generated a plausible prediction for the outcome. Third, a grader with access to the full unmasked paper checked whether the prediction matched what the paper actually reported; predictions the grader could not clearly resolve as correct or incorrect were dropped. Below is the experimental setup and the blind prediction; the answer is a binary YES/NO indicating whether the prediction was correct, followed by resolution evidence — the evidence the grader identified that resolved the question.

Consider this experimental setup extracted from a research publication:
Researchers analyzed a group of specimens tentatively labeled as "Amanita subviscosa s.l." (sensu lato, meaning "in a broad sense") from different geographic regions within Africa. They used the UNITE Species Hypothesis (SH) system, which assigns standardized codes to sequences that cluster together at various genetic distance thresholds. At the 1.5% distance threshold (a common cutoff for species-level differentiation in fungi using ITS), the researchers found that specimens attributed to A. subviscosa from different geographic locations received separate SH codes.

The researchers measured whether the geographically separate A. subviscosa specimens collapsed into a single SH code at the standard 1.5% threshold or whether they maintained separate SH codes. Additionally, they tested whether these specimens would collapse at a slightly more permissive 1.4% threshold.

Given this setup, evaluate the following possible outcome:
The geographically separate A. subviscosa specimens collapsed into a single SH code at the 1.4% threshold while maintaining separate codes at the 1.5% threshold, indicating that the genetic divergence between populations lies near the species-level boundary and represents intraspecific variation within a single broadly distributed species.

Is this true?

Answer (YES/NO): NO